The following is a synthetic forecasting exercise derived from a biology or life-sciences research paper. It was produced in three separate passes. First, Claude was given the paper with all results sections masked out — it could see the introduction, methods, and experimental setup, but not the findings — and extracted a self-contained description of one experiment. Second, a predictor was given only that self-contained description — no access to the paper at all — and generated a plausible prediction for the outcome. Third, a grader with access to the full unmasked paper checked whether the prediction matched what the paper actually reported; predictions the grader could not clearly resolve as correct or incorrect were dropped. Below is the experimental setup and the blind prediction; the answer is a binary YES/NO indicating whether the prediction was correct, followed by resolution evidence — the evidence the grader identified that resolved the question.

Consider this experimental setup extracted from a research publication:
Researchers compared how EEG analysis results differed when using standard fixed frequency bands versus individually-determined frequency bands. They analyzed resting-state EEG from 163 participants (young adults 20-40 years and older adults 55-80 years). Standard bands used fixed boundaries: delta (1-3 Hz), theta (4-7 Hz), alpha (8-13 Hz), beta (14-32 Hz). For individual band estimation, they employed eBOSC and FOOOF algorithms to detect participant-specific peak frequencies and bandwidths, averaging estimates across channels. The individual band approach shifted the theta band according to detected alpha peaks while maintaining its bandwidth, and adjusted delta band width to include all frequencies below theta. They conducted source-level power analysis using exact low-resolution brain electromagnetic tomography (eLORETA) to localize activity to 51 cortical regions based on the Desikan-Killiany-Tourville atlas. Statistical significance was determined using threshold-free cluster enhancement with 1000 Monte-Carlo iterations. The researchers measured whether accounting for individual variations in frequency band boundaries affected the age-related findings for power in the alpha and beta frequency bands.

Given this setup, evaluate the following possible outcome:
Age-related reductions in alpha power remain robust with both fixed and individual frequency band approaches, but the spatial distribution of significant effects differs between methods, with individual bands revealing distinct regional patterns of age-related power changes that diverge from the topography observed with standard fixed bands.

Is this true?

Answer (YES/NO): NO